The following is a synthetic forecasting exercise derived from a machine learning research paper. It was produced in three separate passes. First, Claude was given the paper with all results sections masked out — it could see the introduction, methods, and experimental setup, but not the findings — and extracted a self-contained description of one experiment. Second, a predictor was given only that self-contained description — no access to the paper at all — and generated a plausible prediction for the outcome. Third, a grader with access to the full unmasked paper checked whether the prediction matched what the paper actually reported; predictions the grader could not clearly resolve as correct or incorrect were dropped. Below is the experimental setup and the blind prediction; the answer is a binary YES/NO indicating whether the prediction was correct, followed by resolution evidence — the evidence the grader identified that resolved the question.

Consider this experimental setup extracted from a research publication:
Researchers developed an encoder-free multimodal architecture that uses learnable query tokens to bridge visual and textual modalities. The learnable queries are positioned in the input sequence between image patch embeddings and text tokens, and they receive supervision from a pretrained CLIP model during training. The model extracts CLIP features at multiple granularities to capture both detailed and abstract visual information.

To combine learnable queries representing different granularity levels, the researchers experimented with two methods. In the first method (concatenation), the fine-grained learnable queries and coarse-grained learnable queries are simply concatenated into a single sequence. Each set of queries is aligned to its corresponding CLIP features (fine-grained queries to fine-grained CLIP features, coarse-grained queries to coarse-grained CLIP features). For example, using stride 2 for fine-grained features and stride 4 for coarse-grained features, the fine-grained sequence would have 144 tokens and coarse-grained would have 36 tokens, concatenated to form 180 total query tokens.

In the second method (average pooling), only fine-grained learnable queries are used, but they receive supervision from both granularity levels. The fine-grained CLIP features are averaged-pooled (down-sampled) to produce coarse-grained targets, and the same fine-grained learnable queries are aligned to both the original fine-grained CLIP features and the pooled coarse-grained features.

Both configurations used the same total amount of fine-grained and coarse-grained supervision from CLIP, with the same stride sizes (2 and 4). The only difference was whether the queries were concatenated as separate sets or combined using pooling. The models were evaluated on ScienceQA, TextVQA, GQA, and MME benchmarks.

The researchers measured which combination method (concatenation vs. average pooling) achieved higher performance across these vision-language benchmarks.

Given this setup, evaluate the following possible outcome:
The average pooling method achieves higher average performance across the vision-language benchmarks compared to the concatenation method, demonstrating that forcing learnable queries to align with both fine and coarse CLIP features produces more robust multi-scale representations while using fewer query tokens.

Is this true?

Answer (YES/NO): NO